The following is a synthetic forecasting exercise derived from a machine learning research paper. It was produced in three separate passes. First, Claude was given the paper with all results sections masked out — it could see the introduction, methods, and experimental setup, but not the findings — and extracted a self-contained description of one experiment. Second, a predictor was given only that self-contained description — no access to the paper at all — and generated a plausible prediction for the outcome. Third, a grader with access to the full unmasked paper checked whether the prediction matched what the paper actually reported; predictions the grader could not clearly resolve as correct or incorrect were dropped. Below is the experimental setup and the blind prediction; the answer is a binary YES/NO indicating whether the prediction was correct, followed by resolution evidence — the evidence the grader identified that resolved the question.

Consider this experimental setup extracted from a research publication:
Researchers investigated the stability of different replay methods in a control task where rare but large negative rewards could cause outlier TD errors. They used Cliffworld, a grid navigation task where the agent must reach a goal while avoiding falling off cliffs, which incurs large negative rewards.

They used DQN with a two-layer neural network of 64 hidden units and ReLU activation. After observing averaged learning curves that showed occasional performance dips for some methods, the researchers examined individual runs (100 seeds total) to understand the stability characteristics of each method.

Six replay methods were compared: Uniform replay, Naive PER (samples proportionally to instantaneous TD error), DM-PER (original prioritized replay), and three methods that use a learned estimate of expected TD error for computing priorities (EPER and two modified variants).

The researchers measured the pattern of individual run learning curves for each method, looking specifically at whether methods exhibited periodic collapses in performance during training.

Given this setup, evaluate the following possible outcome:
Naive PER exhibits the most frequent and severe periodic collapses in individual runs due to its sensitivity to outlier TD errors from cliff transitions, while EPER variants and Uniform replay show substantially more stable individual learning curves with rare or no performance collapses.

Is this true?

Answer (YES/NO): NO